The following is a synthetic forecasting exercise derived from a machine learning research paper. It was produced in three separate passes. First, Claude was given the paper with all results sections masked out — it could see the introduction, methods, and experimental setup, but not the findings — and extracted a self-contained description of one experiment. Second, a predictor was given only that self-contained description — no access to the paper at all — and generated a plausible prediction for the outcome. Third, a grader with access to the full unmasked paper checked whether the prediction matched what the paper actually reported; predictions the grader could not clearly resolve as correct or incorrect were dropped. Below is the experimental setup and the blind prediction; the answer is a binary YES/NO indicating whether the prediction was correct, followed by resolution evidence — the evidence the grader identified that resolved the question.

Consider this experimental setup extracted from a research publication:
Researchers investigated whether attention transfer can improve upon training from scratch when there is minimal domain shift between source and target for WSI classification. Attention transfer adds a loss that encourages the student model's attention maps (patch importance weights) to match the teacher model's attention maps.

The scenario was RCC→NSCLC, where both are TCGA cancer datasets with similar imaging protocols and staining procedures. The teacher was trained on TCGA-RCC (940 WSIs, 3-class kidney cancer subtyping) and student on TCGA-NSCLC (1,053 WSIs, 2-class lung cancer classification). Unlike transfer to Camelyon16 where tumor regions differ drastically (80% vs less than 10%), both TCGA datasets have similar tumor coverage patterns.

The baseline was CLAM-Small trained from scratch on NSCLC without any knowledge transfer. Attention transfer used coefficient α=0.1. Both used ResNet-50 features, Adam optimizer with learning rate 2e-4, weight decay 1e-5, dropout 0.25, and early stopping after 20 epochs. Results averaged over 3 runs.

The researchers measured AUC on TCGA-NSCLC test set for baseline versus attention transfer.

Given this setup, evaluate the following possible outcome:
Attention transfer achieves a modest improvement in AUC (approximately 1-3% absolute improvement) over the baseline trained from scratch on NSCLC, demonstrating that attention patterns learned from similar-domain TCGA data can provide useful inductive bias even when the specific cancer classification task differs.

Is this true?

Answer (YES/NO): YES